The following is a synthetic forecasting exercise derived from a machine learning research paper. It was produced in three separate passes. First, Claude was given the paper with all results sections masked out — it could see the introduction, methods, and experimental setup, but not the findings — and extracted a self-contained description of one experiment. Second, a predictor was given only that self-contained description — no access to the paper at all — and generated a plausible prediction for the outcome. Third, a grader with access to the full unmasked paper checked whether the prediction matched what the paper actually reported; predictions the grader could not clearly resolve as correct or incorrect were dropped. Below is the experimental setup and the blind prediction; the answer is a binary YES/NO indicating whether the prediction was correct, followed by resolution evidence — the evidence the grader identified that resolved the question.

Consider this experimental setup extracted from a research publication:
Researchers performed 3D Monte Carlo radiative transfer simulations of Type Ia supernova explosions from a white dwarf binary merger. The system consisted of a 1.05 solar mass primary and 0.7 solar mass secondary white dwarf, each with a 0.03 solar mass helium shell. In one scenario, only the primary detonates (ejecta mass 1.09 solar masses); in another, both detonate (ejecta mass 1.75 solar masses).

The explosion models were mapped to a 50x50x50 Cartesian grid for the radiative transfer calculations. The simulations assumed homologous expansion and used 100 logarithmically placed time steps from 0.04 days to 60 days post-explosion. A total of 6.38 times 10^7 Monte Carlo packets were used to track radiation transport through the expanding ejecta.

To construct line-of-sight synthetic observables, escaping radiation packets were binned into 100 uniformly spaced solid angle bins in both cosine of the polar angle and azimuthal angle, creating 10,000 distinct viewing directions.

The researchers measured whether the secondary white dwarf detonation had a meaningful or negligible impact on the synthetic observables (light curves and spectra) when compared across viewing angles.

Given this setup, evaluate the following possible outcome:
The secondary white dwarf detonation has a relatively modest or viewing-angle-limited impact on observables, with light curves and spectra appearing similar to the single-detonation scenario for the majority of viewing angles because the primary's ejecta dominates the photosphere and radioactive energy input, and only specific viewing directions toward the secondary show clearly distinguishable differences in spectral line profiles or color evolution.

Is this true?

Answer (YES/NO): NO